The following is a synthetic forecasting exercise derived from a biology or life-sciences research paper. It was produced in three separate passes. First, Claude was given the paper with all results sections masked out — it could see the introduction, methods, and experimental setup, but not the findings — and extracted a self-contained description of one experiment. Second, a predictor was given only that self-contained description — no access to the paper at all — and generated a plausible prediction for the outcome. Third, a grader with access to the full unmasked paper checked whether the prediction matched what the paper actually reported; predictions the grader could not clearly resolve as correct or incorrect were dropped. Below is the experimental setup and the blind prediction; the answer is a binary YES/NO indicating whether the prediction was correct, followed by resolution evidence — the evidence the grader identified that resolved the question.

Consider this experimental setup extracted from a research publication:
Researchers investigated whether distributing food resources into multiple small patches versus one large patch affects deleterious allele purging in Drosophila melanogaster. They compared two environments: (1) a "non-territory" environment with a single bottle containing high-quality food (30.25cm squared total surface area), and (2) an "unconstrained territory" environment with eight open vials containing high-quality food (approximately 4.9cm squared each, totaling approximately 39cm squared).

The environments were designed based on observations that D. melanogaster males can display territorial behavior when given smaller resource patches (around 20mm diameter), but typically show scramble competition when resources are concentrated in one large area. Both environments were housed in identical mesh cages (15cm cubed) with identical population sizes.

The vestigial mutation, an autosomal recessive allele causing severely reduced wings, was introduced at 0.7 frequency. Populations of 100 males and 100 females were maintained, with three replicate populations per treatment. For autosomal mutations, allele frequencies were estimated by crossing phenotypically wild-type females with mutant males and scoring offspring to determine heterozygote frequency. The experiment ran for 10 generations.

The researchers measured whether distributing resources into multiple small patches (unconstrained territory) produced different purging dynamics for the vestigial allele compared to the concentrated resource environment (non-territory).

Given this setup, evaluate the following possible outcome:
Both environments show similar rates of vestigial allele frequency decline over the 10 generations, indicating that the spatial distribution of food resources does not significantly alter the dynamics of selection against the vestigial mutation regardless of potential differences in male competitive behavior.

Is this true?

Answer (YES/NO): YES